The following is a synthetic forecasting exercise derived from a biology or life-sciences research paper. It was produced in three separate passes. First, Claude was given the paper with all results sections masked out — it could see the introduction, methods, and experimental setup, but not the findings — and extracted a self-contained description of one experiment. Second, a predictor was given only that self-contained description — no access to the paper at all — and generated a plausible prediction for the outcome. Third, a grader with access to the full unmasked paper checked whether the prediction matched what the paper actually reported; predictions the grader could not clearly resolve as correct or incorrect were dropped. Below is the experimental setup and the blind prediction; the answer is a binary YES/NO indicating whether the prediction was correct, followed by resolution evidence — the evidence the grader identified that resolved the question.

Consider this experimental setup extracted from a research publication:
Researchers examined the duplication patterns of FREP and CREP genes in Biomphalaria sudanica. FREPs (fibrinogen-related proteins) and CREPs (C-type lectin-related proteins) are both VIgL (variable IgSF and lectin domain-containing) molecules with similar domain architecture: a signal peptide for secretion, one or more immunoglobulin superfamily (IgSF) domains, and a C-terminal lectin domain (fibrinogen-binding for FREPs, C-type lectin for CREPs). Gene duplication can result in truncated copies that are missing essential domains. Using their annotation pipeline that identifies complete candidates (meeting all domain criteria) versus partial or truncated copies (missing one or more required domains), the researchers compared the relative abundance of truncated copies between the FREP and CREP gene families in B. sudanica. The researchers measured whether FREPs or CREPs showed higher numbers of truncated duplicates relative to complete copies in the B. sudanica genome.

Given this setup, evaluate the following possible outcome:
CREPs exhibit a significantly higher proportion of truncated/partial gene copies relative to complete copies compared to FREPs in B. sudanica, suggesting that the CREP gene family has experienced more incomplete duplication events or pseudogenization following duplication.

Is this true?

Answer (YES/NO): NO